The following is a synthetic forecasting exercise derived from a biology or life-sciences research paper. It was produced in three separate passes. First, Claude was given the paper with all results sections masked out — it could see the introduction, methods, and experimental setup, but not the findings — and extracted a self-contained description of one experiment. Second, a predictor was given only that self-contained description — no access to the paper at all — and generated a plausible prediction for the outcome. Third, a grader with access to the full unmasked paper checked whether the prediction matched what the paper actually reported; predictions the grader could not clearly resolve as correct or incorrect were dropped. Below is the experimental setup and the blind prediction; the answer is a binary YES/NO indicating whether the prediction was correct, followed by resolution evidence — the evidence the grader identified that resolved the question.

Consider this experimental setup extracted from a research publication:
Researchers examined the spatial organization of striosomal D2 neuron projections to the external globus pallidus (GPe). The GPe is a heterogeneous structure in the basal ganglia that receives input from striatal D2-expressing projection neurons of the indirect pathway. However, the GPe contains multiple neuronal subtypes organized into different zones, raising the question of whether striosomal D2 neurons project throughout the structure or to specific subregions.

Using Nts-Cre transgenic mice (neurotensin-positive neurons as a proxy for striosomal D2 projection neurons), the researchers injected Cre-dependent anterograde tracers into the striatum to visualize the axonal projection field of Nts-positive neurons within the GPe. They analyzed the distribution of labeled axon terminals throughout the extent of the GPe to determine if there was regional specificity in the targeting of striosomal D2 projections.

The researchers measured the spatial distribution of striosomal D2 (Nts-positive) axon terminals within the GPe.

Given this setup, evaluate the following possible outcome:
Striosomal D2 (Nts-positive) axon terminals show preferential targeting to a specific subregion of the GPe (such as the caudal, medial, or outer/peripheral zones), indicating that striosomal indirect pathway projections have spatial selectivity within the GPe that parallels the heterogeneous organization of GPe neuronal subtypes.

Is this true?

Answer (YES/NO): YES